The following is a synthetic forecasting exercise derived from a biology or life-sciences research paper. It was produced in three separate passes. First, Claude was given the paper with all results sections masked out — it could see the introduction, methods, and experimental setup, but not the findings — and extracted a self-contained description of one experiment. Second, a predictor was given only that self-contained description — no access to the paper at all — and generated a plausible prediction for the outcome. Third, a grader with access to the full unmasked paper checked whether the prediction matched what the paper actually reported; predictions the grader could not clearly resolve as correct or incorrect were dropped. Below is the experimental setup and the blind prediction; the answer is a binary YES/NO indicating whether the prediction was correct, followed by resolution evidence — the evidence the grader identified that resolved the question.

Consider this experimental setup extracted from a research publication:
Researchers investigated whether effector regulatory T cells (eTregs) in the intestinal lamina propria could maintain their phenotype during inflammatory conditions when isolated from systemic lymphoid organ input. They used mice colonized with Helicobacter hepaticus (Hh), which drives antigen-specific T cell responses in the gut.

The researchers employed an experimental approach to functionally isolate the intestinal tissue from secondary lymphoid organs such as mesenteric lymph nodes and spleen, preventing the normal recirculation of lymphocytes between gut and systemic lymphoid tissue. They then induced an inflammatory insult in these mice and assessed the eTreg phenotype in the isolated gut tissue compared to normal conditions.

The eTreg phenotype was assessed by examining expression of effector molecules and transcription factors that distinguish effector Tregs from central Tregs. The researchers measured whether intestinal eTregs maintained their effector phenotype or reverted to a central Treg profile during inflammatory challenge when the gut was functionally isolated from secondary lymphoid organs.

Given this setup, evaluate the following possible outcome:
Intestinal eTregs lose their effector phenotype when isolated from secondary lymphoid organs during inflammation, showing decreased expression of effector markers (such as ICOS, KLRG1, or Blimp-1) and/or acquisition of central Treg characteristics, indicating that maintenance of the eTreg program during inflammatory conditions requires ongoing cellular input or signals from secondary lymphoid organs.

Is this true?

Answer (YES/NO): NO